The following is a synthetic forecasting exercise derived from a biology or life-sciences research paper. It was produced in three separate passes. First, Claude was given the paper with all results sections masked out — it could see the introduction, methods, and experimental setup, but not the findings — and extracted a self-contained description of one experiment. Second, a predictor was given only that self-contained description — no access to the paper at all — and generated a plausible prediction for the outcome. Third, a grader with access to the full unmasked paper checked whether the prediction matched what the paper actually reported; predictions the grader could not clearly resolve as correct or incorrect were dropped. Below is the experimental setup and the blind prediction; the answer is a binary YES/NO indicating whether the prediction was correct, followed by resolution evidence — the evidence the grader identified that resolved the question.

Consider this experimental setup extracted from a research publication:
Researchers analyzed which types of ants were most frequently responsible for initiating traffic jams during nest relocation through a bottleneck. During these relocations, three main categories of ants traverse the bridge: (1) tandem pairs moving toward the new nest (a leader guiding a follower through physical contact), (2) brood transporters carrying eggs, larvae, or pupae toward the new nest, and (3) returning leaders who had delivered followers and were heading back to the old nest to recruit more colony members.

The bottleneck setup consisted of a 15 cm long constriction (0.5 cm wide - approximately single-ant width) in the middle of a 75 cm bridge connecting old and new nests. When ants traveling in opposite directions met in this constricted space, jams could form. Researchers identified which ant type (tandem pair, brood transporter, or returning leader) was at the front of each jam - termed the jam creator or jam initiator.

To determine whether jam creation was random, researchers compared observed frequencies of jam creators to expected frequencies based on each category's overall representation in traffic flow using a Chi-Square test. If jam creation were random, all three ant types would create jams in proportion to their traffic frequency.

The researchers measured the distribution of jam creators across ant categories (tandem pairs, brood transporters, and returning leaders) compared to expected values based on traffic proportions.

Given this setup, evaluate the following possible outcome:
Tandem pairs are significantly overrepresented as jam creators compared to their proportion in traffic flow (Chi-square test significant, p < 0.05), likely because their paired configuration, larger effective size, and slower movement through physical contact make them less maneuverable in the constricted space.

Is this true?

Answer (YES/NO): NO